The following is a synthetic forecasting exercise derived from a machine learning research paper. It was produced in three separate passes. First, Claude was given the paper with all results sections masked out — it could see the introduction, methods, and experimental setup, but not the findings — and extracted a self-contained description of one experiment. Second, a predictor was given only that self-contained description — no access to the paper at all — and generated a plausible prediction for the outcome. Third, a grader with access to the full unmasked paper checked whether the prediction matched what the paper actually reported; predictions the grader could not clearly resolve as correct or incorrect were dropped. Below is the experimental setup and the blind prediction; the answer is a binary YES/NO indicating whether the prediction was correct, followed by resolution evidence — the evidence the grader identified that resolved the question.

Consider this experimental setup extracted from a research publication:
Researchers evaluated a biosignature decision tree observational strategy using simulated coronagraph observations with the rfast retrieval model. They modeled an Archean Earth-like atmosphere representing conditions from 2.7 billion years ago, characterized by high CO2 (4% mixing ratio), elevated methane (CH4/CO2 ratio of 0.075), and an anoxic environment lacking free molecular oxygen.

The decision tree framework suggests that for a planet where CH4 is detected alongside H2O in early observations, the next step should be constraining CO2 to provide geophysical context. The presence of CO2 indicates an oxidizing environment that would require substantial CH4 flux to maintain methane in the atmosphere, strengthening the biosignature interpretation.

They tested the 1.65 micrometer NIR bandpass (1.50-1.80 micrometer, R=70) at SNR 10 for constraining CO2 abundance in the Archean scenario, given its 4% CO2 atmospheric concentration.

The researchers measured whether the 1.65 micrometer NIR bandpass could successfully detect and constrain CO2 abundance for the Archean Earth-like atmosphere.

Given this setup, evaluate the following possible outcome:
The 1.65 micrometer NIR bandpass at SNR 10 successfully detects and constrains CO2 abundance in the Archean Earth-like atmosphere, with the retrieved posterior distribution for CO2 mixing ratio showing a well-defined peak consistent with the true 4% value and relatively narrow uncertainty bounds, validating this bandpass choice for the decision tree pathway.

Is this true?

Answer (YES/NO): NO